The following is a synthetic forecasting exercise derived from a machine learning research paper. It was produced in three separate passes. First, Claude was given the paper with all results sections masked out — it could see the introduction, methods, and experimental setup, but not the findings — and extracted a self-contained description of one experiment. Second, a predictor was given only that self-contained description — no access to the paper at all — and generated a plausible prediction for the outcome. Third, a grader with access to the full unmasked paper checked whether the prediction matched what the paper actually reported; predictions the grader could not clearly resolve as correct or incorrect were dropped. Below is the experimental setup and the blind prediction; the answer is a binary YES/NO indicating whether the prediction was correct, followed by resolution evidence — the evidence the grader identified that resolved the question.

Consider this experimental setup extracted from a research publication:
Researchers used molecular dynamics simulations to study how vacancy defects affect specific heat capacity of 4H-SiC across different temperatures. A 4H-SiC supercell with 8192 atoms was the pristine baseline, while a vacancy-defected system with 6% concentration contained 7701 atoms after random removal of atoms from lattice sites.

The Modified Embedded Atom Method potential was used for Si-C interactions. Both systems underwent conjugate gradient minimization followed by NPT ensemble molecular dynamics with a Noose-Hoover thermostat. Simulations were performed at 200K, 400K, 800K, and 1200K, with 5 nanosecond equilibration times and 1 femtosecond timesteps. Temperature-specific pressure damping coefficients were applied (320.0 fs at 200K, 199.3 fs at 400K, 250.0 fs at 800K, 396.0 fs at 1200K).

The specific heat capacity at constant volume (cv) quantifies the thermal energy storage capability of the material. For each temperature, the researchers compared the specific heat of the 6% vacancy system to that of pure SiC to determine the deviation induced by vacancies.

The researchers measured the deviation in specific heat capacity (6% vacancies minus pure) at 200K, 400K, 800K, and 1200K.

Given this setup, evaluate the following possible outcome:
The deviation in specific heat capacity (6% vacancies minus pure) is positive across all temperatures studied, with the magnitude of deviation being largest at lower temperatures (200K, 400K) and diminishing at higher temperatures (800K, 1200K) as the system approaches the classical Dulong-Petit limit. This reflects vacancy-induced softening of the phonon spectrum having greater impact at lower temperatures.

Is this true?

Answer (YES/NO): NO